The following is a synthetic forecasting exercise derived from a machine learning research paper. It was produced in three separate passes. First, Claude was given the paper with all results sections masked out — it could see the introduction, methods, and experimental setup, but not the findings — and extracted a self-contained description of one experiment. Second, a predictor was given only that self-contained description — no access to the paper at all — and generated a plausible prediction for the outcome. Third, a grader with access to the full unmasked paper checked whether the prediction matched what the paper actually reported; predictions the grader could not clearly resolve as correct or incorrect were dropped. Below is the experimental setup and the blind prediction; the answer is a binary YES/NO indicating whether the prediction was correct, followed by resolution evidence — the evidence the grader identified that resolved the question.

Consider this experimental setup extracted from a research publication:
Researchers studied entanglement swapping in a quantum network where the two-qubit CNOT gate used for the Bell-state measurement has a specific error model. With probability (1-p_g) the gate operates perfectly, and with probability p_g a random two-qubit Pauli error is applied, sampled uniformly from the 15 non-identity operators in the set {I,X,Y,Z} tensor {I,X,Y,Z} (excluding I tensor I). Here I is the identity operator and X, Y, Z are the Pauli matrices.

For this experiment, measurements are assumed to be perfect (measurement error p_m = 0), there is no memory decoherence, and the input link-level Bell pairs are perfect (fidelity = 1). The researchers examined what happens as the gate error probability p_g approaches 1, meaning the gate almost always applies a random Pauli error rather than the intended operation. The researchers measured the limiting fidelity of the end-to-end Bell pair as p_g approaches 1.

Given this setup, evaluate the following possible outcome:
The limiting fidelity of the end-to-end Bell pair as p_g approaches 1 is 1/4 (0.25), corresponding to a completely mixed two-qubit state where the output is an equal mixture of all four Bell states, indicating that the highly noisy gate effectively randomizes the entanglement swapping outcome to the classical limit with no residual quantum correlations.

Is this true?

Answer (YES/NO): NO